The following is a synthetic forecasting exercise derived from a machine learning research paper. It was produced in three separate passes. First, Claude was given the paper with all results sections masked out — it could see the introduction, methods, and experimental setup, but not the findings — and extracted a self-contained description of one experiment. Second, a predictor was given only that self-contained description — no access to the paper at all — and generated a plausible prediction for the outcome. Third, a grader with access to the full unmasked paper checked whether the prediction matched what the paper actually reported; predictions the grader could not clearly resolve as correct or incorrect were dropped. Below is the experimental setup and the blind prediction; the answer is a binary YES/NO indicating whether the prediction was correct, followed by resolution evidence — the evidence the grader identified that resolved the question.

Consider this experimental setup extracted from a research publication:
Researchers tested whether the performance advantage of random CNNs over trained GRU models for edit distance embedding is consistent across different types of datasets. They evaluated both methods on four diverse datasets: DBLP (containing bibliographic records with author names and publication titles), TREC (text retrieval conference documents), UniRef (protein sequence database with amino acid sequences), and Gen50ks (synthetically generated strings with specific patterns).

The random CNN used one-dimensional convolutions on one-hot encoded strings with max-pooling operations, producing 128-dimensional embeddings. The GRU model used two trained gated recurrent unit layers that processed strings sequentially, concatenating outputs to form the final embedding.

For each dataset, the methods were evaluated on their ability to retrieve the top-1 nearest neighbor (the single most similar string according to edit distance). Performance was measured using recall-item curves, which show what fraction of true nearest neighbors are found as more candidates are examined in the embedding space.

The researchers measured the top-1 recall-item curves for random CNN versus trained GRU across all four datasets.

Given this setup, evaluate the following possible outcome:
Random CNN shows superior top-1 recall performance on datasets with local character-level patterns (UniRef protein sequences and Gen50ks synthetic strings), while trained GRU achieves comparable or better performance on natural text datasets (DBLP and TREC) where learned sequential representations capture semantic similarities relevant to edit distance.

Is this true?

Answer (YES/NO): NO